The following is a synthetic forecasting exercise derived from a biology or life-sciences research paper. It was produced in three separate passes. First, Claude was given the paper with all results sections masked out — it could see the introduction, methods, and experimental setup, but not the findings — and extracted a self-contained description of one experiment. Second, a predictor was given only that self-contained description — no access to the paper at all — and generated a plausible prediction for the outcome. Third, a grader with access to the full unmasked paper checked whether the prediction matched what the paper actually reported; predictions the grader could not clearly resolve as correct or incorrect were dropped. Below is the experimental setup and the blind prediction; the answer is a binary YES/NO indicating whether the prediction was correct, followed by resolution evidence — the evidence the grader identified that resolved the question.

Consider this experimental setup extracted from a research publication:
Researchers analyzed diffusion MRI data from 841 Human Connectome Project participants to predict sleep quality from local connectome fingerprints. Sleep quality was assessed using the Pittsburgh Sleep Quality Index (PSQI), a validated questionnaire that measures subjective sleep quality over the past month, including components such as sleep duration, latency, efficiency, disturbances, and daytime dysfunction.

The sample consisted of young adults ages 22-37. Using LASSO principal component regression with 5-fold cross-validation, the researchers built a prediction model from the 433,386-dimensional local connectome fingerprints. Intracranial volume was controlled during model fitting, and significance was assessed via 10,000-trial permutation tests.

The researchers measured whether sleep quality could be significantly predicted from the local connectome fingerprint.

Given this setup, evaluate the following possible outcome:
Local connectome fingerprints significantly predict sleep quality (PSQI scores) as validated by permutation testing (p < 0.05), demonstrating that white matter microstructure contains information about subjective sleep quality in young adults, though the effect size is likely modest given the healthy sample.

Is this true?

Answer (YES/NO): NO